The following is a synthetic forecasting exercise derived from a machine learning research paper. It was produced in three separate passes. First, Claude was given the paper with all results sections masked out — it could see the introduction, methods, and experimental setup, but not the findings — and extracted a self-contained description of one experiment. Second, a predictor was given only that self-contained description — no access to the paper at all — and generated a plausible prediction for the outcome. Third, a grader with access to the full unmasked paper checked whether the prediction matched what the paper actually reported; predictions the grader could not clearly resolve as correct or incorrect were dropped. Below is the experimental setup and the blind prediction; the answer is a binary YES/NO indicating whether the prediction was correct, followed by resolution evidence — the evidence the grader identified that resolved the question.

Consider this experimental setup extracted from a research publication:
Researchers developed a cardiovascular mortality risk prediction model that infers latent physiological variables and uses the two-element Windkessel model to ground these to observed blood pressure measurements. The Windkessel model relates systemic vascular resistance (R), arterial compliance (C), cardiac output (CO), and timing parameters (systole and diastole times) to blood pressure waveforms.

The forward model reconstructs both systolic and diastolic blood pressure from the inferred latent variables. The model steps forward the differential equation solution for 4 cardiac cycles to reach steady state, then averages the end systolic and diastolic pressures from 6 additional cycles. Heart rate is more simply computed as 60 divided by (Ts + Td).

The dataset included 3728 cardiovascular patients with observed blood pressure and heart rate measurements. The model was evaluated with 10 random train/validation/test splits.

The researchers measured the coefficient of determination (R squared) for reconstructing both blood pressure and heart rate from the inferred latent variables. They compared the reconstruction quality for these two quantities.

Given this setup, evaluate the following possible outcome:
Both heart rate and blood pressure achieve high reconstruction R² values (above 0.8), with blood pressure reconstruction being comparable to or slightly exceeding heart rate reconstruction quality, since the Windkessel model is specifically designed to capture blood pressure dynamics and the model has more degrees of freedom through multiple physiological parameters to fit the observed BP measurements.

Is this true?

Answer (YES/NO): YES